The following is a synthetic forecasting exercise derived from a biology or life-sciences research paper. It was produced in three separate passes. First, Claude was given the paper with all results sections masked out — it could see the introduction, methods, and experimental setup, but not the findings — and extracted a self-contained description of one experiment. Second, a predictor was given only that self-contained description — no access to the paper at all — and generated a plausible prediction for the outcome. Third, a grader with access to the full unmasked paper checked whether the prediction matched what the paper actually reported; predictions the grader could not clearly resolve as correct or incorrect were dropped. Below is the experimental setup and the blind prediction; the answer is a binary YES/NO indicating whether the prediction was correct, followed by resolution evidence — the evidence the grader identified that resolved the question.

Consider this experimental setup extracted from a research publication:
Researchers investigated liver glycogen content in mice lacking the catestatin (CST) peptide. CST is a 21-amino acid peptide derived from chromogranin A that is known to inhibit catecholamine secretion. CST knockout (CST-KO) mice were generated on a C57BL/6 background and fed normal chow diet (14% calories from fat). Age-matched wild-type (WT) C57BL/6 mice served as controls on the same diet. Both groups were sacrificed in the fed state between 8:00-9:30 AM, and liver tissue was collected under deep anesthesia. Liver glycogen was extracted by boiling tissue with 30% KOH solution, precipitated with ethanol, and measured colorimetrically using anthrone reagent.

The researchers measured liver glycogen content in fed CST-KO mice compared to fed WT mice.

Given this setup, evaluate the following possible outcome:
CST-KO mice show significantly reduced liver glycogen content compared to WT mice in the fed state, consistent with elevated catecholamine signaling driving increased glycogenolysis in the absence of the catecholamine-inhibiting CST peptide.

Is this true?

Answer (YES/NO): YES